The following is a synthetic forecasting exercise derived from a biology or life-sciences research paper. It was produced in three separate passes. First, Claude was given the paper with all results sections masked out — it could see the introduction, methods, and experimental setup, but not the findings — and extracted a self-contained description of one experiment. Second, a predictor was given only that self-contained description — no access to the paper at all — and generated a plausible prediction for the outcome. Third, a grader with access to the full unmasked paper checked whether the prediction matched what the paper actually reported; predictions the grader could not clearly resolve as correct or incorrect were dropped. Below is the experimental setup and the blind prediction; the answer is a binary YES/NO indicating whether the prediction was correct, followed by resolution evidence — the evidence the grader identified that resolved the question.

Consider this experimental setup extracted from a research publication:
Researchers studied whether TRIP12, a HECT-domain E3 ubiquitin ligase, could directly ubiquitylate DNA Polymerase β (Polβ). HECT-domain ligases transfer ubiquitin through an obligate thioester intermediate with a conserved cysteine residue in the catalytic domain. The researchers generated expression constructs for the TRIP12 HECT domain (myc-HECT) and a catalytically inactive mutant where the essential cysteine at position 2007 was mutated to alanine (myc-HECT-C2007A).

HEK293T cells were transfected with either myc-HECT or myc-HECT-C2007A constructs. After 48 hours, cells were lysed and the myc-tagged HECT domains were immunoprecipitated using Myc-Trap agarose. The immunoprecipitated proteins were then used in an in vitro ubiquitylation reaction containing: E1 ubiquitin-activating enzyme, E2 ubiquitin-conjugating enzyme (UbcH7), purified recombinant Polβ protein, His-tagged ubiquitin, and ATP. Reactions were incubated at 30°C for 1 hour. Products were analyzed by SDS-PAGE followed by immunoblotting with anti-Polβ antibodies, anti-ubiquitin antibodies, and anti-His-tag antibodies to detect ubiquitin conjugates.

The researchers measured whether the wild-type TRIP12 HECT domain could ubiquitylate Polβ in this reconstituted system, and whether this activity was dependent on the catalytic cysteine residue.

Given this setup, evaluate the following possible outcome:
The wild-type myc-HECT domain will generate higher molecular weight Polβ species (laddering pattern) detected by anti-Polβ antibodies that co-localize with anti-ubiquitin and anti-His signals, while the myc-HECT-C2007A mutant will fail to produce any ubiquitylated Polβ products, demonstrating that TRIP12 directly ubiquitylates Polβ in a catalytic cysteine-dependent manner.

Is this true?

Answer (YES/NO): YES